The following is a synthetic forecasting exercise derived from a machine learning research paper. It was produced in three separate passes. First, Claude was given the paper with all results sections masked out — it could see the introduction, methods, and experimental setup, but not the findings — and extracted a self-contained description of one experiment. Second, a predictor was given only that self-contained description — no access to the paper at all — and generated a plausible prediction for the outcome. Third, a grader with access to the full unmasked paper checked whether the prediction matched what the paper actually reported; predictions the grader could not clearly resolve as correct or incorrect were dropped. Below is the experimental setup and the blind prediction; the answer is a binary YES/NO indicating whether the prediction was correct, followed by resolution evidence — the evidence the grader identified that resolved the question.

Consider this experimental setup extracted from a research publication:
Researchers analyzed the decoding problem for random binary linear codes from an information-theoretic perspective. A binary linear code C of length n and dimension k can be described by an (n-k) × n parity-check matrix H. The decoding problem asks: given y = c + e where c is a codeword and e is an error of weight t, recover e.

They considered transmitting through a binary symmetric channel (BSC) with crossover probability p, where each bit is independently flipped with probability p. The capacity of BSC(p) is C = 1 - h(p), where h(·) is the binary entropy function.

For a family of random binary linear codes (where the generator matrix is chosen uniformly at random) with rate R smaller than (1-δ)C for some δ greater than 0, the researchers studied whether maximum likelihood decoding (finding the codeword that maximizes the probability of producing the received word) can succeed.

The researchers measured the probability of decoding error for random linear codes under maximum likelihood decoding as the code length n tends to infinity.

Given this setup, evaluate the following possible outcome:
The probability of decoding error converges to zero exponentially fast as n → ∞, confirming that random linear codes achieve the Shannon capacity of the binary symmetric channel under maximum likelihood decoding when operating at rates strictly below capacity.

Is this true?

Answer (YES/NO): NO